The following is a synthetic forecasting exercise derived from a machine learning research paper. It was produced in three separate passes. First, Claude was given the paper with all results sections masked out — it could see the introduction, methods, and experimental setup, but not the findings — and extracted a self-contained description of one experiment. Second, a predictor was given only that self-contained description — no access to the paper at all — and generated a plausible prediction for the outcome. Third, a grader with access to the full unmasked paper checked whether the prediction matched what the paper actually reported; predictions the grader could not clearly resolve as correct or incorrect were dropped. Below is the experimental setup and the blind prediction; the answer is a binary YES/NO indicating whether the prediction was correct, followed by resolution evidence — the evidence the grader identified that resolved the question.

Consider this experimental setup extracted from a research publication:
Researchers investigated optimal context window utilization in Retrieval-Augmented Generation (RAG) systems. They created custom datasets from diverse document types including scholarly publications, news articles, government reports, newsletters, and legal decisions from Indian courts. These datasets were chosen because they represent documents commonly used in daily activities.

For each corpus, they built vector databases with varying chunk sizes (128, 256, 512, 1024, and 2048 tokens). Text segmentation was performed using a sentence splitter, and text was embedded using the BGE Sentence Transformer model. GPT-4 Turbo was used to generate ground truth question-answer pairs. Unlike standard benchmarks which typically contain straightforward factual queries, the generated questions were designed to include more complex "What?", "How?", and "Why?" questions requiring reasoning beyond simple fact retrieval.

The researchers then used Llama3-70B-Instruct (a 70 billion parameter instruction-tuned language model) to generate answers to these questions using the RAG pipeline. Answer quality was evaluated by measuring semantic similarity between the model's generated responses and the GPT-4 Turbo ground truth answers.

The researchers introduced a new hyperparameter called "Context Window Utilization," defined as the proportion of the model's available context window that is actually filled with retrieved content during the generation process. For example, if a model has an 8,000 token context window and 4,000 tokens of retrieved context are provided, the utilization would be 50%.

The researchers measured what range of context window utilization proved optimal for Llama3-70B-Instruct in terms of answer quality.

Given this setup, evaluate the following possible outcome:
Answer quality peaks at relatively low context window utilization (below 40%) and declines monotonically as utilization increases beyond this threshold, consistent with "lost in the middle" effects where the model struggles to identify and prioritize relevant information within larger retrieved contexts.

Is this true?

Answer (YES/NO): NO